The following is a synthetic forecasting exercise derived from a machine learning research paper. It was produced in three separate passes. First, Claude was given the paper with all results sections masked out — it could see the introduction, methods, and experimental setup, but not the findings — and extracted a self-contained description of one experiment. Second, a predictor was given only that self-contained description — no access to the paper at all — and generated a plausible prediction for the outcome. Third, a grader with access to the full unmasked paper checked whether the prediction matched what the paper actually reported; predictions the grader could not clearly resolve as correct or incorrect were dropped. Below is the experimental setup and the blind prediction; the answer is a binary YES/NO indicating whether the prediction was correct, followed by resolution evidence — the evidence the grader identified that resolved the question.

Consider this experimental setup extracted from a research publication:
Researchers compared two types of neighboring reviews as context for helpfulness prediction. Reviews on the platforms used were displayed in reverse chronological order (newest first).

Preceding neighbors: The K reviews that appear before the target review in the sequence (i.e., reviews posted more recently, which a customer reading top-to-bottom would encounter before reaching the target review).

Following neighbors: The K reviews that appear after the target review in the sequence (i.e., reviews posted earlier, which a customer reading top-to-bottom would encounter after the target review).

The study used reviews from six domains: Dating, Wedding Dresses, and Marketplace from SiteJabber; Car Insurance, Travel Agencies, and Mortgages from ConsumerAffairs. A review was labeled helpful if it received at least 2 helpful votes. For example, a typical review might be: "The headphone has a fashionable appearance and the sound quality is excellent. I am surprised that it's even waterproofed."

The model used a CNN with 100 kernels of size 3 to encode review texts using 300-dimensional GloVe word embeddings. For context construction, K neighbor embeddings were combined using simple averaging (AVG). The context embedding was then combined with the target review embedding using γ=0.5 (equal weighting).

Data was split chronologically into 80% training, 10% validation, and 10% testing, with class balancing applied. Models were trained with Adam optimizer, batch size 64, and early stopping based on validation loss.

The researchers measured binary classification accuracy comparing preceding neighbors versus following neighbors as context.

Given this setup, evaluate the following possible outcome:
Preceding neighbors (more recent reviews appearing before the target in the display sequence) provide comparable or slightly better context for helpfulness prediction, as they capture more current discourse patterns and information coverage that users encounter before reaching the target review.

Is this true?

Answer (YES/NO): NO